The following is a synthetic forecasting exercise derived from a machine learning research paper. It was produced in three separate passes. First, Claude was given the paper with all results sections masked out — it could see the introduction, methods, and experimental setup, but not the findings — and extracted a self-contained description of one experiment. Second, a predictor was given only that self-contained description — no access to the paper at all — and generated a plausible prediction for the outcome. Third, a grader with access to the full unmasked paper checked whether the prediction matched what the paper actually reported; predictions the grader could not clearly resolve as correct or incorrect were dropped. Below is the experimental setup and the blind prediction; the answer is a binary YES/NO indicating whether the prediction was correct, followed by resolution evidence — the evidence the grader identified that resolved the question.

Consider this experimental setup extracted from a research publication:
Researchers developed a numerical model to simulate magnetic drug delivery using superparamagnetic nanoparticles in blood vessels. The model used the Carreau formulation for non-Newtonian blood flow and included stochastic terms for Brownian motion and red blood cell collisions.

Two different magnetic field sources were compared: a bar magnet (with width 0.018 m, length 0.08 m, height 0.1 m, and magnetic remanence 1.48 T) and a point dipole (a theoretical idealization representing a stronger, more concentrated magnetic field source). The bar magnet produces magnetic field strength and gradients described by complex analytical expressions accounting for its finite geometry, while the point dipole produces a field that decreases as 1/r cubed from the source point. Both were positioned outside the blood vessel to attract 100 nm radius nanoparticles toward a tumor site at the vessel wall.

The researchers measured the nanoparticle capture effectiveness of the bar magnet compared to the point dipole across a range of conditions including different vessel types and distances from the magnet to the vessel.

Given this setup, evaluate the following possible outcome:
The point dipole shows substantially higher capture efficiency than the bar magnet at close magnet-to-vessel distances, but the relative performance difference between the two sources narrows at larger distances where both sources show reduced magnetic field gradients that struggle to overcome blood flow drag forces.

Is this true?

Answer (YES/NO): YES